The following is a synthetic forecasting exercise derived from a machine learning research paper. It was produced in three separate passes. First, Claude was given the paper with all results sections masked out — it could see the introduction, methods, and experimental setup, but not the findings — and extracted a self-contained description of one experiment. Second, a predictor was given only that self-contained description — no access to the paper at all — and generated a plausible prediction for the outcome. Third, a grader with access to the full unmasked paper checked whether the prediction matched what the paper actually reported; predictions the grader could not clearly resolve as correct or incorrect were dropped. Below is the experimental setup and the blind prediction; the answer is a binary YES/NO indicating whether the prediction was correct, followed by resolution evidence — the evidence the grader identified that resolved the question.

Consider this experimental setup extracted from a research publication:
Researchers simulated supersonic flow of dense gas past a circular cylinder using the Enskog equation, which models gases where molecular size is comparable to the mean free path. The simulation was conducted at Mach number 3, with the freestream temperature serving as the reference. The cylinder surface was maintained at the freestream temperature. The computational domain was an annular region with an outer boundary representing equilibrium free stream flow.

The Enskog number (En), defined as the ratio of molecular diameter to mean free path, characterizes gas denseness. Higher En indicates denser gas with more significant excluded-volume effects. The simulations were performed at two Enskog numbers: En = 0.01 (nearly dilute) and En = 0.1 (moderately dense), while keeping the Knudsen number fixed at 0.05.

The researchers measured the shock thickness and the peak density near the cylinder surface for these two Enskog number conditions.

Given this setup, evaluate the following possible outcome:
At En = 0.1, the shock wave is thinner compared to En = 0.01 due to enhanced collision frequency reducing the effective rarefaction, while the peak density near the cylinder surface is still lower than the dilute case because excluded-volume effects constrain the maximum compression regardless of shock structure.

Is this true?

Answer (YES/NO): NO